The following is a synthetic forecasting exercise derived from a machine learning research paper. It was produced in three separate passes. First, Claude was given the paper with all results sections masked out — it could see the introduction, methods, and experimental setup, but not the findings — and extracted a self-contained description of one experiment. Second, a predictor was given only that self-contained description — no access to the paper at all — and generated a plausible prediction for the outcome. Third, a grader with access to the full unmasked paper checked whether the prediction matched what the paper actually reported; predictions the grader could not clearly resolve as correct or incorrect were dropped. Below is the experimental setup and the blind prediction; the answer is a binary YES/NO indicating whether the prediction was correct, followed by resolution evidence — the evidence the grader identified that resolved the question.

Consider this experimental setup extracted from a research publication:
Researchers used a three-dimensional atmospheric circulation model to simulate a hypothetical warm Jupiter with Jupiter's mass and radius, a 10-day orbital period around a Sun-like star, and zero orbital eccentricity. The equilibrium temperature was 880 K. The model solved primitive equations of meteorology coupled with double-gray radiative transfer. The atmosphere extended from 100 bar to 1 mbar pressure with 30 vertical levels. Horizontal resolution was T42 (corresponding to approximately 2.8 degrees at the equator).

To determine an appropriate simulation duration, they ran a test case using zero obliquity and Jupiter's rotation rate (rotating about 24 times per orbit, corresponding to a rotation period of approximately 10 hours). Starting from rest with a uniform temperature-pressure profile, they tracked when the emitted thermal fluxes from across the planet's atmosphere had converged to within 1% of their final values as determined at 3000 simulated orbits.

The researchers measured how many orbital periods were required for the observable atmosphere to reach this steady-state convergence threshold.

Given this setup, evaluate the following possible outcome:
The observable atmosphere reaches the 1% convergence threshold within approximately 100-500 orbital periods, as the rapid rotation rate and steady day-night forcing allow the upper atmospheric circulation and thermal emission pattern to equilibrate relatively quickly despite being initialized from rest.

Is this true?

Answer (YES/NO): NO